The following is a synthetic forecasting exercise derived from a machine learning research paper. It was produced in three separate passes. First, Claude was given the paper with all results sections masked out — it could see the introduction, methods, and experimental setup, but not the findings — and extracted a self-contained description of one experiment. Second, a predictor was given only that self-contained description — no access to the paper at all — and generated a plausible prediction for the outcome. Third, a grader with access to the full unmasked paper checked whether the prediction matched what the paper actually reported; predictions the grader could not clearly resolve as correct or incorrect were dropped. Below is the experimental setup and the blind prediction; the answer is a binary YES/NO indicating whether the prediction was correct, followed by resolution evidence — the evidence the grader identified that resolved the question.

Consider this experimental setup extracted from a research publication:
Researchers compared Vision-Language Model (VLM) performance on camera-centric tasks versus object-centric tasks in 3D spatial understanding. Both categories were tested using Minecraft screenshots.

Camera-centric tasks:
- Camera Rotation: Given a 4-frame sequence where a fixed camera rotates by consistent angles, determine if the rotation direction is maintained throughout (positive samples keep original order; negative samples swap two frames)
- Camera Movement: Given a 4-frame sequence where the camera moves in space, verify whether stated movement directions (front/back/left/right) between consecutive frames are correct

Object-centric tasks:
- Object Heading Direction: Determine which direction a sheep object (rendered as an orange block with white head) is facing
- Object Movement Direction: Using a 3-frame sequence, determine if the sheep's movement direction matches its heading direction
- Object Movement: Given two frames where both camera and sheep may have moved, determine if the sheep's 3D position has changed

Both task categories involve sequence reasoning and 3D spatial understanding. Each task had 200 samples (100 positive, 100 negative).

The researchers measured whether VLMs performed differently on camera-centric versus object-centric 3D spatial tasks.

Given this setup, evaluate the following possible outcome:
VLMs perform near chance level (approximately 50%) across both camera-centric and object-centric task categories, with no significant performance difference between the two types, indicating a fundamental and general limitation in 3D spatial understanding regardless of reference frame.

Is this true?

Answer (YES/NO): NO